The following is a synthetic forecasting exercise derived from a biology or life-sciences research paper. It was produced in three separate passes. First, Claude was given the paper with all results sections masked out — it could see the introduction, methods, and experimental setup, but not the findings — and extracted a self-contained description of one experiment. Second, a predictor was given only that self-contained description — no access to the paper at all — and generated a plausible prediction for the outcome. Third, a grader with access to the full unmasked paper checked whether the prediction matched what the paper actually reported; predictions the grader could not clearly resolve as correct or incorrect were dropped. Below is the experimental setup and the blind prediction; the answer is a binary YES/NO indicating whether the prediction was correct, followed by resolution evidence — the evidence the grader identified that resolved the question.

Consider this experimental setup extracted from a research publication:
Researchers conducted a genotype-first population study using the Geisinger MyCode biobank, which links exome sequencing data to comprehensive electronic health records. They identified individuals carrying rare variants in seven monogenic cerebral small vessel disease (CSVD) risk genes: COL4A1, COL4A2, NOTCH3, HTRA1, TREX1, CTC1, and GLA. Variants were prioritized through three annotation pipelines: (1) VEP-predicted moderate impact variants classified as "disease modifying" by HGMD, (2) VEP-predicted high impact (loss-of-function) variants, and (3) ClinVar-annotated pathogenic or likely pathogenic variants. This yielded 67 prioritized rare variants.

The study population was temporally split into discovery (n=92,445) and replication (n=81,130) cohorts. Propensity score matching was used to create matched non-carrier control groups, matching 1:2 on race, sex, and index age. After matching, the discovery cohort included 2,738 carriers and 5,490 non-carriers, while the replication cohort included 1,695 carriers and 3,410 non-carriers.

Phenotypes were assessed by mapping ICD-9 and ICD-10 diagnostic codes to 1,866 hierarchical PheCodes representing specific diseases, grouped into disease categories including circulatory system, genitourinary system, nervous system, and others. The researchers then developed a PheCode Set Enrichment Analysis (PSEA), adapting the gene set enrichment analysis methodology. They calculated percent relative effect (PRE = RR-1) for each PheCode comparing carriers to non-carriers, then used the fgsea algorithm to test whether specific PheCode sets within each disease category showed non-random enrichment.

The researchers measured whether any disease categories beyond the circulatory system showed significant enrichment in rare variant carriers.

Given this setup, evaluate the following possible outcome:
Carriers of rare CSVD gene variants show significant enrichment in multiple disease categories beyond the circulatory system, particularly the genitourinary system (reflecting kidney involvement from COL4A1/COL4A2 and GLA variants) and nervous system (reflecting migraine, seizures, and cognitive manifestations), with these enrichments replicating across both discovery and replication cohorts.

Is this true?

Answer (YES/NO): NO